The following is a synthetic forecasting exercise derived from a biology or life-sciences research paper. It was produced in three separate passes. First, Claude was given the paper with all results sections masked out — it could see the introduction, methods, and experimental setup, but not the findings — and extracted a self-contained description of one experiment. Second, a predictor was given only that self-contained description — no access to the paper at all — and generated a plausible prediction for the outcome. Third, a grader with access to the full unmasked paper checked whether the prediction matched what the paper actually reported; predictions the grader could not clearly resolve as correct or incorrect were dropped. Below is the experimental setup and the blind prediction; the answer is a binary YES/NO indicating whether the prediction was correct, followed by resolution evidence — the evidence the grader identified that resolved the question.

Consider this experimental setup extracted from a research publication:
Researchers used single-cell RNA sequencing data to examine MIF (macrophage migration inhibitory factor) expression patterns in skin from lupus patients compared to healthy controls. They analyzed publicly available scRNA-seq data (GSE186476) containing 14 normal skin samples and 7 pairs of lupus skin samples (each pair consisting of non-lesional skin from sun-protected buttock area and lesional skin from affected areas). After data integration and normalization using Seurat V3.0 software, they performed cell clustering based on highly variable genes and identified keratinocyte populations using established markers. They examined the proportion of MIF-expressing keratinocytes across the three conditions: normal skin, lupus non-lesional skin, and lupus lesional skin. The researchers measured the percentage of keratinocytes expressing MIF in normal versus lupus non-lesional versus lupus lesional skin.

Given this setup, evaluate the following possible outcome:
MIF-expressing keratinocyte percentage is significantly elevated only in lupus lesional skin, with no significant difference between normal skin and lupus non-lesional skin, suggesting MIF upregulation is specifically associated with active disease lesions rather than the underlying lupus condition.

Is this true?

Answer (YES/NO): NO